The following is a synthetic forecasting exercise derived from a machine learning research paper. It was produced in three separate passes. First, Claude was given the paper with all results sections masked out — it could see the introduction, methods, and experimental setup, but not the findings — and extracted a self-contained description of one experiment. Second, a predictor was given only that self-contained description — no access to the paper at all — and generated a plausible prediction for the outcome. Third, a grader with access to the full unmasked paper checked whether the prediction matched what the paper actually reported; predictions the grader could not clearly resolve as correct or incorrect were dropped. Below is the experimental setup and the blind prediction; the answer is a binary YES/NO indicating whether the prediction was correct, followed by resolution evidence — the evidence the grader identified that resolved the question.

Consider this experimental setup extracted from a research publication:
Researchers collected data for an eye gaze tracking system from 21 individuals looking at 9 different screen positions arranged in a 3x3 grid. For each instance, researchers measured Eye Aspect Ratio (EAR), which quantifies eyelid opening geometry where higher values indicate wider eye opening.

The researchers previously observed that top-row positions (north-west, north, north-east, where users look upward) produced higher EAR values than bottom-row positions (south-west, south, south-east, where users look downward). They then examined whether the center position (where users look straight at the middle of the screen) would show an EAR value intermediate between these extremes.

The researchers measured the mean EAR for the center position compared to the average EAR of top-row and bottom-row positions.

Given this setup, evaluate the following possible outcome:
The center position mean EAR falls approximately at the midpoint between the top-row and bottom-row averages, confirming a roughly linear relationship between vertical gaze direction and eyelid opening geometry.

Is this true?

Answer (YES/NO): NO